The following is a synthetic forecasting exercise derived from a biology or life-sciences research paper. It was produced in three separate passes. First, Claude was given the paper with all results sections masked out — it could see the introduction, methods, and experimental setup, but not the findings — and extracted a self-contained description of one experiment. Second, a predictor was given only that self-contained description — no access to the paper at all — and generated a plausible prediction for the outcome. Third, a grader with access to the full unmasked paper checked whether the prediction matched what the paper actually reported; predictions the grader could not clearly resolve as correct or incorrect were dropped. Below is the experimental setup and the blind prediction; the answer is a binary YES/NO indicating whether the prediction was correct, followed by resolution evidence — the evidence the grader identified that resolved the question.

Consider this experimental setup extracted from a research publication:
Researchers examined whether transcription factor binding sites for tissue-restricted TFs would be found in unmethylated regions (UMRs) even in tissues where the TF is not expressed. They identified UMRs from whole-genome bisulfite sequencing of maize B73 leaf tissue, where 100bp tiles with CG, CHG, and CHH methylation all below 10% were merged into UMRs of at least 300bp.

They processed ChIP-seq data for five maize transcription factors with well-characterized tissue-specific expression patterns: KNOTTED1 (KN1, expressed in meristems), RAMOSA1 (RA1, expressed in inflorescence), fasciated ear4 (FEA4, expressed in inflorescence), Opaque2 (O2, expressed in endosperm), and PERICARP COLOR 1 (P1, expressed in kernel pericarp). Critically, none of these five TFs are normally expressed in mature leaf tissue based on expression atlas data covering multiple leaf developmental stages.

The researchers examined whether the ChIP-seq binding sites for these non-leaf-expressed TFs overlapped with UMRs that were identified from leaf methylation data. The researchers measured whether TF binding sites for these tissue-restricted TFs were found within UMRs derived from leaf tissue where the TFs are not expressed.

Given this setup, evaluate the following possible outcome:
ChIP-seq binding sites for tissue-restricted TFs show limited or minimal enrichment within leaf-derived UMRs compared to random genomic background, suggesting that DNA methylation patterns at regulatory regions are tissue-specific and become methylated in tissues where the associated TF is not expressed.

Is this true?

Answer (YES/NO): NO